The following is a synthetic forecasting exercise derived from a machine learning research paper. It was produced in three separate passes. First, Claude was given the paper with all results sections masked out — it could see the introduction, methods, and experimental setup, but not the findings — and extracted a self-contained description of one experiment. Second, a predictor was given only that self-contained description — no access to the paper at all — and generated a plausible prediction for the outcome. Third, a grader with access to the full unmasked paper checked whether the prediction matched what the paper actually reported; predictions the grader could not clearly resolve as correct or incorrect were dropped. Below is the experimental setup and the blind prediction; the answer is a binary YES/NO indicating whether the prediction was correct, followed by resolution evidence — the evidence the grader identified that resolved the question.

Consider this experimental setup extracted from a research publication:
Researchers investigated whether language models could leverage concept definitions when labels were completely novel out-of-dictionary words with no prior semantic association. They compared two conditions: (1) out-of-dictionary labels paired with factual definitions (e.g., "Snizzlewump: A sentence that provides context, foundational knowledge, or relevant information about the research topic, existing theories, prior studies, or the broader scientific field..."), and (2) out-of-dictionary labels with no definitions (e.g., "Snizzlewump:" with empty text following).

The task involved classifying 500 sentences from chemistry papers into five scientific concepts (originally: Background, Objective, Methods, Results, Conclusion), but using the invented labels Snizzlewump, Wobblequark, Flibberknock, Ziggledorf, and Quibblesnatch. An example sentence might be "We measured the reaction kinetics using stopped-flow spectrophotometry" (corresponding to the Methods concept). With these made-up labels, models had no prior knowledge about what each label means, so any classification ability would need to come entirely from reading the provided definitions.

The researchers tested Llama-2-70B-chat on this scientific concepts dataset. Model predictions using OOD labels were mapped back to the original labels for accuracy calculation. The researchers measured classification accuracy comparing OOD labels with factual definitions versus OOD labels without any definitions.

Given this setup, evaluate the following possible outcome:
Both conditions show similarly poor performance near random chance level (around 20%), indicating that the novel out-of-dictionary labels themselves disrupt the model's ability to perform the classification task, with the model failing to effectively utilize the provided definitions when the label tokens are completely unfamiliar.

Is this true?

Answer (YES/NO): NO